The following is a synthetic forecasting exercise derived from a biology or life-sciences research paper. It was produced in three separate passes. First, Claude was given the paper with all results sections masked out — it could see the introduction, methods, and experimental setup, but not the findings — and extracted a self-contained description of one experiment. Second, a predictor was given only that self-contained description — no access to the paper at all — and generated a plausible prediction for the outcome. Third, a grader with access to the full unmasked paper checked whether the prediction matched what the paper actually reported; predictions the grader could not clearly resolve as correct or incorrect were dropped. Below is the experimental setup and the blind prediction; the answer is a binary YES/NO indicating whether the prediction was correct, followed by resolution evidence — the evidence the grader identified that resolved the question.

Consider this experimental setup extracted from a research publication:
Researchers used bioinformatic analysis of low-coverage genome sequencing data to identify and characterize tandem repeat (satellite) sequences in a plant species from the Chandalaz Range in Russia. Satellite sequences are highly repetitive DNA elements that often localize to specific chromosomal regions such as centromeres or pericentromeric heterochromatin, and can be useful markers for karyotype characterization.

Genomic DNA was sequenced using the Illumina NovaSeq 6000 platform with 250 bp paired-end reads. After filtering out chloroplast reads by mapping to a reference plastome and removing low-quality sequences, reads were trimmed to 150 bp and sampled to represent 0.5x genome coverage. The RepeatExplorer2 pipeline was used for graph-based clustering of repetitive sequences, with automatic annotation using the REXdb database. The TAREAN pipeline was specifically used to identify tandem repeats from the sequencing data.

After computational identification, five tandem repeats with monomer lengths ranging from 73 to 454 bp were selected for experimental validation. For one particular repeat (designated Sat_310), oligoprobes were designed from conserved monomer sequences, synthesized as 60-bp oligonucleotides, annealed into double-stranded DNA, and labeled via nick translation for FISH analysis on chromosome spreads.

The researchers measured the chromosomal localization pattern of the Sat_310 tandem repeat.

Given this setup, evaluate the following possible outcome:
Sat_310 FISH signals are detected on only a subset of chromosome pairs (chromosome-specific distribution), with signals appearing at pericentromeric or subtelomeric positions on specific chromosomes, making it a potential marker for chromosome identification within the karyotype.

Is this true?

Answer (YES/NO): YES